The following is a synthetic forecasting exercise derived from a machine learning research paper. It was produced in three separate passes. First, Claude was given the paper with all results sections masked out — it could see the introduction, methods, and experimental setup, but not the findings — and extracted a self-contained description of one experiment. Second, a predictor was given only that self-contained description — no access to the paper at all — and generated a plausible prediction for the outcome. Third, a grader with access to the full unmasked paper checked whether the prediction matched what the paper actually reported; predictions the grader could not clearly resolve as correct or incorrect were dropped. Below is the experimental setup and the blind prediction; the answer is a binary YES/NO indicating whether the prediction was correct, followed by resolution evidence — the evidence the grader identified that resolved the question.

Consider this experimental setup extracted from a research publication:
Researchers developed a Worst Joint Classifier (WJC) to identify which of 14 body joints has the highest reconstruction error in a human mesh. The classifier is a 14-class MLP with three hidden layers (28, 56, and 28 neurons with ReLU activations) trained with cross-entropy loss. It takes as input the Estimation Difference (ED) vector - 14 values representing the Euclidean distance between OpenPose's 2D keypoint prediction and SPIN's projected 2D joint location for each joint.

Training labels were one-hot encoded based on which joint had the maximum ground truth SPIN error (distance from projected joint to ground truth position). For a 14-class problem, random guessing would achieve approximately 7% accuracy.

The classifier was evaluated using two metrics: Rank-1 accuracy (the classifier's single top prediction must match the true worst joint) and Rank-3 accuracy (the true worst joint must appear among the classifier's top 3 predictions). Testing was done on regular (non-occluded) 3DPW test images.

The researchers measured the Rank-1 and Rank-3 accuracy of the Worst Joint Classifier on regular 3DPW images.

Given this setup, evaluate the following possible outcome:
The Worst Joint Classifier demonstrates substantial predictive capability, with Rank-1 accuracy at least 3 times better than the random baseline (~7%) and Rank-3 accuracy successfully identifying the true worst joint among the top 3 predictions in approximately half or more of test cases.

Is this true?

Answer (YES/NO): YES